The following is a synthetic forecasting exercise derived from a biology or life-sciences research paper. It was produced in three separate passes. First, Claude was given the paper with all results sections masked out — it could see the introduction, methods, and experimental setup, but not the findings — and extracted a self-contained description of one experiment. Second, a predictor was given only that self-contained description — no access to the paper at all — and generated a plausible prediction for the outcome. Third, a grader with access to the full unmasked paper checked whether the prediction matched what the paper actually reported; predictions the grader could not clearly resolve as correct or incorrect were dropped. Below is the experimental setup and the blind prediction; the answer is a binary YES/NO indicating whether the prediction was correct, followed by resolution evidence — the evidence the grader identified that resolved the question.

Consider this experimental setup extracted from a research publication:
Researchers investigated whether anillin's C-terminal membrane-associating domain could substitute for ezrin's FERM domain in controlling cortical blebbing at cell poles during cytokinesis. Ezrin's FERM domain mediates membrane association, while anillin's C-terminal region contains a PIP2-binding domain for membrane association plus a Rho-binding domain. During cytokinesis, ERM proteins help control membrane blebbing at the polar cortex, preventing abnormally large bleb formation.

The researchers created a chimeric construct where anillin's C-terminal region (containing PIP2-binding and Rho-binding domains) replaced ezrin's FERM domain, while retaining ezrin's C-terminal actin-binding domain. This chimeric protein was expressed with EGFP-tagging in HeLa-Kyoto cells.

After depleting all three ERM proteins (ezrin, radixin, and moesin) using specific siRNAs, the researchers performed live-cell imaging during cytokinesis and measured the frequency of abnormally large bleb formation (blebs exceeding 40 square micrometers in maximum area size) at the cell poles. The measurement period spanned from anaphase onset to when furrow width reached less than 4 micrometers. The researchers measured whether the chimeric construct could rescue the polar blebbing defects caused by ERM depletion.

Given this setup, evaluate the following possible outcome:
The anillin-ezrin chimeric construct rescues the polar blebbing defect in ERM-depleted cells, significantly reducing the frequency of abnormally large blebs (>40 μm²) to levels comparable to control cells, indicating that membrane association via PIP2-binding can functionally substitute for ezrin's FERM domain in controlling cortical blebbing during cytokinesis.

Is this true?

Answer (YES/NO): NO